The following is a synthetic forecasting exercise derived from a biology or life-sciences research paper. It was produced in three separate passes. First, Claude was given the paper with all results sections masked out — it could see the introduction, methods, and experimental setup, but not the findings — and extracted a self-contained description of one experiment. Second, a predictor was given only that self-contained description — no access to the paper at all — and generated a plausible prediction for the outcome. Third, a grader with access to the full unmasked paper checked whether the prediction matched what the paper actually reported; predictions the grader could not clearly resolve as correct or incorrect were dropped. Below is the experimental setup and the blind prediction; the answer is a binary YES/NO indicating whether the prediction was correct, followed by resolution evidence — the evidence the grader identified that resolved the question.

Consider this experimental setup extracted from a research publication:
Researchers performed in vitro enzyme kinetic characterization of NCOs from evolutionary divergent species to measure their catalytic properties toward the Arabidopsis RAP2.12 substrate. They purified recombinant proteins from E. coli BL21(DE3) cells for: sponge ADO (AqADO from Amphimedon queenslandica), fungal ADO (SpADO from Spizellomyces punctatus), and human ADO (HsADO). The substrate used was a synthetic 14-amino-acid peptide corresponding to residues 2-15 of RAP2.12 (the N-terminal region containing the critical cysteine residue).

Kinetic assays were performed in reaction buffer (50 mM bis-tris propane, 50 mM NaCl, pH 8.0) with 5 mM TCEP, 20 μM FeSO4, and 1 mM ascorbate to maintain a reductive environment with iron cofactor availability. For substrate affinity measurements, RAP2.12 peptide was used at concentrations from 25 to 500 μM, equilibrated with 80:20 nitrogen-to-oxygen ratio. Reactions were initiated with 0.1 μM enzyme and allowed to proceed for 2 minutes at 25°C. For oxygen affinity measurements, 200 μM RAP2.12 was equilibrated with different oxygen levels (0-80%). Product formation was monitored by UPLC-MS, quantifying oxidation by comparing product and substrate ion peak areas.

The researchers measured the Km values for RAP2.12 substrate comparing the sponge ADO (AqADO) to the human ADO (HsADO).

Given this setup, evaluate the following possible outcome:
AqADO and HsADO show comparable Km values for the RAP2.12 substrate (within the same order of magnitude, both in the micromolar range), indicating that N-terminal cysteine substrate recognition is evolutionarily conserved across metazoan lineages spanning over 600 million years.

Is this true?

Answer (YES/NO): NO